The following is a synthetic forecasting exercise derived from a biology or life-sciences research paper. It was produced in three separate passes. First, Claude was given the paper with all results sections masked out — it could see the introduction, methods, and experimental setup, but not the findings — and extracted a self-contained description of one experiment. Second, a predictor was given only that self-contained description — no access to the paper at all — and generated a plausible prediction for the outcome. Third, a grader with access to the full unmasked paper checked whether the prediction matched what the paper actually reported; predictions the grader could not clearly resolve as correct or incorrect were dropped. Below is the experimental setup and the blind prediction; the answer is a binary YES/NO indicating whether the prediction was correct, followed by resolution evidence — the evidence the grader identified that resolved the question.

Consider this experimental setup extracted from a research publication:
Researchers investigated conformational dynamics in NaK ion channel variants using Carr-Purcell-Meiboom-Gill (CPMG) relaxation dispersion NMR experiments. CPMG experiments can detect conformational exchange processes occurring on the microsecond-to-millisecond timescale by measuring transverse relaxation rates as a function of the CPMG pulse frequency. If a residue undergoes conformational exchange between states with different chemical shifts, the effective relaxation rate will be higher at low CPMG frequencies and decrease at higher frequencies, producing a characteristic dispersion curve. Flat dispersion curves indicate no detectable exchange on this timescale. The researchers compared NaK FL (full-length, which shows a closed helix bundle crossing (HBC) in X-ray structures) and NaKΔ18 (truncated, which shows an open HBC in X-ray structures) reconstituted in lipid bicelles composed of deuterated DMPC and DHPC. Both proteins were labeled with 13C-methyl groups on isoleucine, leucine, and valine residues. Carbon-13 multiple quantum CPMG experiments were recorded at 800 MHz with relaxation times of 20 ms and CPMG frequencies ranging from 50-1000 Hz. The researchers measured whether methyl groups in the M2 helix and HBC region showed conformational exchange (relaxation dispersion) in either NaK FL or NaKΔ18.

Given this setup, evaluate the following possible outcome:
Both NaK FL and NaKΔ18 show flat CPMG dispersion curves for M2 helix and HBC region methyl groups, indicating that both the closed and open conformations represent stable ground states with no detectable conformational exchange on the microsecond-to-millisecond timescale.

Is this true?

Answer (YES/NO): NO